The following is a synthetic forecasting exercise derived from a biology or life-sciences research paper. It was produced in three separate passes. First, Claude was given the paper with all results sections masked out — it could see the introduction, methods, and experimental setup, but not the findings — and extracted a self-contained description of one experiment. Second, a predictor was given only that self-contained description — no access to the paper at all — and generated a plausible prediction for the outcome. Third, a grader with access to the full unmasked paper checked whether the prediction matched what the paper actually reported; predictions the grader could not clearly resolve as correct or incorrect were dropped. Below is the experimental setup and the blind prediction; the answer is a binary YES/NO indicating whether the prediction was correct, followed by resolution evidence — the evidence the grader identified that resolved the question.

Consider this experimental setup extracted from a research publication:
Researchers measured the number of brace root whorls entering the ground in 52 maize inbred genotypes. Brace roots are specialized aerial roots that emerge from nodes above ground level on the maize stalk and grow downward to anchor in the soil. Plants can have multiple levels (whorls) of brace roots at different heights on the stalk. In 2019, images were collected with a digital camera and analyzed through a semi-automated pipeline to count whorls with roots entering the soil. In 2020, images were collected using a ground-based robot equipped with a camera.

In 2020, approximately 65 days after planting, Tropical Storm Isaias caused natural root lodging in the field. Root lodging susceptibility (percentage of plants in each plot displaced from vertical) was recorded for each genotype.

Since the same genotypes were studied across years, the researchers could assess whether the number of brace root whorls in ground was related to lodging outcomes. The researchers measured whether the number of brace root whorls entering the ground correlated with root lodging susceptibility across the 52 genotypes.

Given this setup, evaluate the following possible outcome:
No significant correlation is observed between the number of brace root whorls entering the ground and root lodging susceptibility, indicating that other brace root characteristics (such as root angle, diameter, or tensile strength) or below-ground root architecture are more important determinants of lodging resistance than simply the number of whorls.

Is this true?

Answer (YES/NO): NO